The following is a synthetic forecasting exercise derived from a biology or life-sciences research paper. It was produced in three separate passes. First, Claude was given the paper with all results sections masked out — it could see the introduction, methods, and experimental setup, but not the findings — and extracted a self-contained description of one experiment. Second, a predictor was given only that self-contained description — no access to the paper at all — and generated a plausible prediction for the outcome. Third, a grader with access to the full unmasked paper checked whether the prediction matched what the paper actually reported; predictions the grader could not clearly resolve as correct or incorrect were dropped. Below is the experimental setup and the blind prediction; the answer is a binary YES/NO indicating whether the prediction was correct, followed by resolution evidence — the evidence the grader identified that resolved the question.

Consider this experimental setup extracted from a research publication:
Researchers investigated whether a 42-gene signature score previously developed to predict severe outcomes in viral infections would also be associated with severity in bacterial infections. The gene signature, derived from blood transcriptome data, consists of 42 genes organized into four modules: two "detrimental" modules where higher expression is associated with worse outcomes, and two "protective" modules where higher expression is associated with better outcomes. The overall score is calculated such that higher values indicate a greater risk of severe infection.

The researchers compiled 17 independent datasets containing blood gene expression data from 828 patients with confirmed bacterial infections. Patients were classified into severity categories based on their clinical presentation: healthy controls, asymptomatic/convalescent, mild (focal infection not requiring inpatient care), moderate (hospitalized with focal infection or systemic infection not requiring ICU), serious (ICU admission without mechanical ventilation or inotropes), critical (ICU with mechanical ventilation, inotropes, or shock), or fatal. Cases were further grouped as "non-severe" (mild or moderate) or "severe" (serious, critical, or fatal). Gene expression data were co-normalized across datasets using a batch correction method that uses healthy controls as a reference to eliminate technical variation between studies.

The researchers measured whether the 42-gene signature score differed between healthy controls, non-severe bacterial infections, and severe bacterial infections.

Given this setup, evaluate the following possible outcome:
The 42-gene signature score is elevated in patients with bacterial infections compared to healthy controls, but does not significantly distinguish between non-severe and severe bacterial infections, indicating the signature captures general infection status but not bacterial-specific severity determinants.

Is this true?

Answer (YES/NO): NO